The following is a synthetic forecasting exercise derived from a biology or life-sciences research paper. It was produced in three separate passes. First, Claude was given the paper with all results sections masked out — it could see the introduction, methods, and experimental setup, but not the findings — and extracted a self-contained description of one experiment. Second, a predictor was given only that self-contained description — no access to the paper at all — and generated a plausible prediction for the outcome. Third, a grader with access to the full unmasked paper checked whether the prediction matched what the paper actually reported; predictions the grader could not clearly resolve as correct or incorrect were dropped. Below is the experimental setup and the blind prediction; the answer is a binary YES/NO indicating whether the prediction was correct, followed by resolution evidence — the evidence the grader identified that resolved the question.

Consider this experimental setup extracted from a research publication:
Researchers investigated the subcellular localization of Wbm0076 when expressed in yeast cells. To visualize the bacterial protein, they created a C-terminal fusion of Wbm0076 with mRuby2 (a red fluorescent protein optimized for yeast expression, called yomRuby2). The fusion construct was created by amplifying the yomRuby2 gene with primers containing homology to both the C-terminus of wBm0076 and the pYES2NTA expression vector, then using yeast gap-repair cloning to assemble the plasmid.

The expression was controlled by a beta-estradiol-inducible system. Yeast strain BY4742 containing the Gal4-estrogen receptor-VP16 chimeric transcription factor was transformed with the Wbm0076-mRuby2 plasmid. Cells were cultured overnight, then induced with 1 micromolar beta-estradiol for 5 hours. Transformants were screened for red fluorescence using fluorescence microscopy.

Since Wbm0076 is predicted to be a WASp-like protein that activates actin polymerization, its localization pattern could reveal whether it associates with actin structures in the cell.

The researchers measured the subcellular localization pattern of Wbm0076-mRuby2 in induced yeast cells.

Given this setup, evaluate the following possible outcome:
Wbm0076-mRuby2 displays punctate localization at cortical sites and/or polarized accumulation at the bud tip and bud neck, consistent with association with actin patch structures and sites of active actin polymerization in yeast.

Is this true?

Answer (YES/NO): YES